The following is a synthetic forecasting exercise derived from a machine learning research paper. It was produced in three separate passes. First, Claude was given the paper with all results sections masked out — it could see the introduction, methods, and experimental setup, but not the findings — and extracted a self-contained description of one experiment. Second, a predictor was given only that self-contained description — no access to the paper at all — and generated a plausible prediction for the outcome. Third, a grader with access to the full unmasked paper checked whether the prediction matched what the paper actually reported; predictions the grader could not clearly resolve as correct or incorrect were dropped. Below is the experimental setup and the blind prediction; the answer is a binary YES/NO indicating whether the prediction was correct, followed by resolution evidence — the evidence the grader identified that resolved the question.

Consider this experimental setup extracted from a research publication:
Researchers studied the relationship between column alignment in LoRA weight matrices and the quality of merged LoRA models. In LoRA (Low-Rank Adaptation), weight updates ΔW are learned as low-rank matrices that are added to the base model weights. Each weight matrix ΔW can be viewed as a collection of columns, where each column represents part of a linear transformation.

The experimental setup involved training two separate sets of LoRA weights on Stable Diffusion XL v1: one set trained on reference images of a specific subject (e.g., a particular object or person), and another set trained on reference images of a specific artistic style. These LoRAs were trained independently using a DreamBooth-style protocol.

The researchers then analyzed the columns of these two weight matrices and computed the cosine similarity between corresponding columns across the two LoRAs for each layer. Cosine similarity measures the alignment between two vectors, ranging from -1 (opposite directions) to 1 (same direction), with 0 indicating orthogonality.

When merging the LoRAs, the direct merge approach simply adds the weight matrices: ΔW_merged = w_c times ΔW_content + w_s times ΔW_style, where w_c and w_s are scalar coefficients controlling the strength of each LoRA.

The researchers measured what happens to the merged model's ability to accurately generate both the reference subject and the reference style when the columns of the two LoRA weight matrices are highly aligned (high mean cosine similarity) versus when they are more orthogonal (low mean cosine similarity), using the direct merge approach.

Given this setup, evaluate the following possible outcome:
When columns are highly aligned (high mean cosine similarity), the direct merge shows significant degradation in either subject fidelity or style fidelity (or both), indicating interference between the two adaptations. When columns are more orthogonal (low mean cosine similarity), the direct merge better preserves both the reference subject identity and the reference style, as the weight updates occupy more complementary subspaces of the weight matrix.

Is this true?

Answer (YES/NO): YES